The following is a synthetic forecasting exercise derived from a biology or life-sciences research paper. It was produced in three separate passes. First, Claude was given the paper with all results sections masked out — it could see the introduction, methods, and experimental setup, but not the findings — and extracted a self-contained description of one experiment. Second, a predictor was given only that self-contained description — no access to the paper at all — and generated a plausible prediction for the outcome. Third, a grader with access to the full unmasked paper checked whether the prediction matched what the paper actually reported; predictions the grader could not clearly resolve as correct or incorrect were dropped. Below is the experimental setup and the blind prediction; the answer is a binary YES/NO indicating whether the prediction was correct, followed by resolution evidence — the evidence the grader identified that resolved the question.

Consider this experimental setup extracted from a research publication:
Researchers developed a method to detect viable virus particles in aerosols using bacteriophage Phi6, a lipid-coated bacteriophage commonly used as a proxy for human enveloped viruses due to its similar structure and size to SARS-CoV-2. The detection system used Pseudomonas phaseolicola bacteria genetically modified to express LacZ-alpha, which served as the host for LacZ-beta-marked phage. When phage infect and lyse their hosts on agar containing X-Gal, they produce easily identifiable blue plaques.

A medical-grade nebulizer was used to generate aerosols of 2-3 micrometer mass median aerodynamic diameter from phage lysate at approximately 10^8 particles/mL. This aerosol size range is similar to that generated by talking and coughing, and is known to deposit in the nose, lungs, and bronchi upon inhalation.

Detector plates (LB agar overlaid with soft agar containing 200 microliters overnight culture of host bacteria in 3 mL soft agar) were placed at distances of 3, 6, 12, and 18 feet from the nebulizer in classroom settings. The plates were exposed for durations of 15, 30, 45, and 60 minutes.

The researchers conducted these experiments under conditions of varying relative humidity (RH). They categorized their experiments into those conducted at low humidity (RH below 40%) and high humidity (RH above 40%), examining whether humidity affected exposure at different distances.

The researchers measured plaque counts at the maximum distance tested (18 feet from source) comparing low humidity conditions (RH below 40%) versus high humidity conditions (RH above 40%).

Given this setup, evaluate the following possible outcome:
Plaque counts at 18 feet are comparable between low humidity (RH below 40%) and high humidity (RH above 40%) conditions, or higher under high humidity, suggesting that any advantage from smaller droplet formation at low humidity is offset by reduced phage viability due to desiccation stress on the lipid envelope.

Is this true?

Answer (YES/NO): NO